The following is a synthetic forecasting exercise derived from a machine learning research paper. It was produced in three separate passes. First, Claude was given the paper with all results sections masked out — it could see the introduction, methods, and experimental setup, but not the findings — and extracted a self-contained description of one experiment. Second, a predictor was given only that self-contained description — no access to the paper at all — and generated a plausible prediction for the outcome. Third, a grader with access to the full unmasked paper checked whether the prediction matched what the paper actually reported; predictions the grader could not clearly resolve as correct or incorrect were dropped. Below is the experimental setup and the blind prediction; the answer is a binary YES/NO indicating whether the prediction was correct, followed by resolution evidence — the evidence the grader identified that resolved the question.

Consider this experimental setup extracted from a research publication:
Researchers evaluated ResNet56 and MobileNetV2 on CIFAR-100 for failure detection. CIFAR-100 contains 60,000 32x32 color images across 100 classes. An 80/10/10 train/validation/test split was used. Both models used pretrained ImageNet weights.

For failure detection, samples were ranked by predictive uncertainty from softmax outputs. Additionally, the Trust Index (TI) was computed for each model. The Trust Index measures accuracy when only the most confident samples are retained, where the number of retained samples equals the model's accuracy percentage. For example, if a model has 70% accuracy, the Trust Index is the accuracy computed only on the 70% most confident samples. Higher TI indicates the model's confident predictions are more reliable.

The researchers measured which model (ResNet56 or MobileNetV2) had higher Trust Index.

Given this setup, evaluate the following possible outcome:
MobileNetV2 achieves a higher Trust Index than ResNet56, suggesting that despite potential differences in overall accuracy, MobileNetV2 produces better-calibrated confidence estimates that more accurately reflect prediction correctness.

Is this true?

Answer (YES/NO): NO